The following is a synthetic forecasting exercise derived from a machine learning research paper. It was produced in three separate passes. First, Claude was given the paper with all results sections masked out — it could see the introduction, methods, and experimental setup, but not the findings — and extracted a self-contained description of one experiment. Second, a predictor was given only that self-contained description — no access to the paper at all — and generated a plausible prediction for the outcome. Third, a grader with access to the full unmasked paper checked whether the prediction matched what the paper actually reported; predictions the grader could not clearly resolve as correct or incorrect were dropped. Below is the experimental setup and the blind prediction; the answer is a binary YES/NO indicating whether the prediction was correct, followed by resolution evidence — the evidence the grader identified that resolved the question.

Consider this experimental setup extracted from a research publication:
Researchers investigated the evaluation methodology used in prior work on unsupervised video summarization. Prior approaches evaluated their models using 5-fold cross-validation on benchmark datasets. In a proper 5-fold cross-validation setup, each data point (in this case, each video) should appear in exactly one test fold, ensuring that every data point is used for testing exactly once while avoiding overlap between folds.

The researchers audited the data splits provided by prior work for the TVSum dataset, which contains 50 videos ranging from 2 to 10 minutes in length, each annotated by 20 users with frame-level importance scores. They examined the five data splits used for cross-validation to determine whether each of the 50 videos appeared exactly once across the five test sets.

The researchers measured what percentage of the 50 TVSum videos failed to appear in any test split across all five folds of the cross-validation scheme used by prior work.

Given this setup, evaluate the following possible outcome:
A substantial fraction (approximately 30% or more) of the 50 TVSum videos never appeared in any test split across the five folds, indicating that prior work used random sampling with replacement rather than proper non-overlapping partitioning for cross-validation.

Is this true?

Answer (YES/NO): YES